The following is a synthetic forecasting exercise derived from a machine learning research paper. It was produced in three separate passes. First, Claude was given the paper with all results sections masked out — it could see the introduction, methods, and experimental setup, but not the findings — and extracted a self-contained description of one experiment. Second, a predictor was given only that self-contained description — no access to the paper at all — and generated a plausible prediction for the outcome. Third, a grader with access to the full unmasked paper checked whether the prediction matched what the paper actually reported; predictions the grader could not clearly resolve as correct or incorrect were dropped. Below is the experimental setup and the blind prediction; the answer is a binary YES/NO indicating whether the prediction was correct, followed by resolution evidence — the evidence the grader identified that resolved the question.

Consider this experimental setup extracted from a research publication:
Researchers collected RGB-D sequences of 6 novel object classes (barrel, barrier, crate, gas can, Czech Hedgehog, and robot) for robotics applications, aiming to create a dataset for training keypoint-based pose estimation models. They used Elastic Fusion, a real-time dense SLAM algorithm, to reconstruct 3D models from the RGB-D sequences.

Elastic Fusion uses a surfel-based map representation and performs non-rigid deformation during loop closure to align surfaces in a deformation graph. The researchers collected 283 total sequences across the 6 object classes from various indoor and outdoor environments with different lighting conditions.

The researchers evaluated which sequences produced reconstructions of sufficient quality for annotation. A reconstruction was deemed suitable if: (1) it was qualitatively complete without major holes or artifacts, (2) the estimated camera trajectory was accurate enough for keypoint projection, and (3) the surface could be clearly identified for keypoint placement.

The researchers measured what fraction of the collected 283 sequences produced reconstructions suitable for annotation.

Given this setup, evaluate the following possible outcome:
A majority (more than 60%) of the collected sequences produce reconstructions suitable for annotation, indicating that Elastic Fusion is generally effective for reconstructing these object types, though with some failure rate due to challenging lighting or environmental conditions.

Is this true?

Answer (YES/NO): NO